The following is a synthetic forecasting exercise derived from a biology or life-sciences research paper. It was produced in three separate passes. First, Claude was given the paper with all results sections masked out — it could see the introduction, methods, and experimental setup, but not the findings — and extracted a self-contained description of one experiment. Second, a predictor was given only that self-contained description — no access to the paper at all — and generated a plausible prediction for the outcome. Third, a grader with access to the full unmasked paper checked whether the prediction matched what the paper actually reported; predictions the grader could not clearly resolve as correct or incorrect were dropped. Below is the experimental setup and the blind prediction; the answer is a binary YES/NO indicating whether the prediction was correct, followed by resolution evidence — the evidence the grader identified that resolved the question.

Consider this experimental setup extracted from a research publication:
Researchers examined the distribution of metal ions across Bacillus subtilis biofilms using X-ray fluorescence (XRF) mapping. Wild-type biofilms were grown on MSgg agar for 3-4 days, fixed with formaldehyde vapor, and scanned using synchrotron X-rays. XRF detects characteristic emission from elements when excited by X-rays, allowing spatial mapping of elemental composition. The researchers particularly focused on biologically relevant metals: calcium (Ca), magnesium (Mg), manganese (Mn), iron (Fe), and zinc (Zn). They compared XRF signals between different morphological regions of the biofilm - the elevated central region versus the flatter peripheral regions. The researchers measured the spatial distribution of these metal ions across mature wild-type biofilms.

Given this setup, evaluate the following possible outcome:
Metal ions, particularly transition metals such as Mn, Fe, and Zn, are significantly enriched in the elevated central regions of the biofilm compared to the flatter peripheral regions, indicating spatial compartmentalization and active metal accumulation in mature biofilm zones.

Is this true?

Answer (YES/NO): NO